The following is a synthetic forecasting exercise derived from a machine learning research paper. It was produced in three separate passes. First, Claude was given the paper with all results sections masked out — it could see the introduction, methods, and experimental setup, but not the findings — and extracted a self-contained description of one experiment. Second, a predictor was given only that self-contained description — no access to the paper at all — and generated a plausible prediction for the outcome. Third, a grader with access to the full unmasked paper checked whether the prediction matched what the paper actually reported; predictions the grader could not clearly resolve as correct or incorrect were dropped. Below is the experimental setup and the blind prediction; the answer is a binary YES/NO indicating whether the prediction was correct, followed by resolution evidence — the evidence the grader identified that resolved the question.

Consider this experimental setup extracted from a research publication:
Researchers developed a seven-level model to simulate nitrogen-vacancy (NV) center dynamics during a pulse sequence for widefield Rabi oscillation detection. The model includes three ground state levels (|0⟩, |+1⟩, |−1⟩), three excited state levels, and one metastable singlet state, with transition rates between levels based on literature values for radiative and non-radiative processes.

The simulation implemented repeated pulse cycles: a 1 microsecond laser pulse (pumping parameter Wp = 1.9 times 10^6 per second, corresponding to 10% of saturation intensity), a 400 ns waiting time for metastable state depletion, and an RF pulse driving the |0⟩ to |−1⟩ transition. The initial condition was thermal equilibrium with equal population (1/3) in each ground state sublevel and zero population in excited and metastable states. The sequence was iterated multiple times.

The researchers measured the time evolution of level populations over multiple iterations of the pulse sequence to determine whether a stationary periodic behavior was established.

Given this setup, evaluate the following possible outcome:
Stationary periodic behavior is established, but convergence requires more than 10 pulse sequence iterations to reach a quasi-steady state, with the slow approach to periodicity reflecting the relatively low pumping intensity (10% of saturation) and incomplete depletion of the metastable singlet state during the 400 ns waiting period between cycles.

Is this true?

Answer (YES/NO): NO